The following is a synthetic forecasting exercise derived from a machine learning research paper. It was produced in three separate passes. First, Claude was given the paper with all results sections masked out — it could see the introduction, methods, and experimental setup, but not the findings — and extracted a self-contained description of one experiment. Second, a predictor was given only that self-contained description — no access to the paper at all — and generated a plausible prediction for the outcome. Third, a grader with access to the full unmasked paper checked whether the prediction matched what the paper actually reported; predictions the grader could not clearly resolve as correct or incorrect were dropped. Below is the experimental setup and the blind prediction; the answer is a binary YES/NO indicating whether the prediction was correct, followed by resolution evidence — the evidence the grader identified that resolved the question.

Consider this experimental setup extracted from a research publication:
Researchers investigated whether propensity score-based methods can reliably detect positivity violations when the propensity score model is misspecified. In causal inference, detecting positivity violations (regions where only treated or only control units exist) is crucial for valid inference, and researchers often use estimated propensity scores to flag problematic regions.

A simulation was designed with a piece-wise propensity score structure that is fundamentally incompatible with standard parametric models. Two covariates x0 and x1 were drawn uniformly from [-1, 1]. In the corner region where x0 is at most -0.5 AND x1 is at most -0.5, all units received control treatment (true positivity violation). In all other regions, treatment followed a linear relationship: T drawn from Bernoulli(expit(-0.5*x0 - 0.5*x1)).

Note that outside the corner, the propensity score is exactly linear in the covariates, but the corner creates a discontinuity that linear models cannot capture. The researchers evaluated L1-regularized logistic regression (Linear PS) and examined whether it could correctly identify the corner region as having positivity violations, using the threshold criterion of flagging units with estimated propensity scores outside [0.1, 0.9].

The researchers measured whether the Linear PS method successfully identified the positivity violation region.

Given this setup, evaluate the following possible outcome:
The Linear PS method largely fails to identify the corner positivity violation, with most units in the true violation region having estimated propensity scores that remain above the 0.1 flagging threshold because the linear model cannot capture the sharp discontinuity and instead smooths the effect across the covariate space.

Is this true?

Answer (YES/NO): YES